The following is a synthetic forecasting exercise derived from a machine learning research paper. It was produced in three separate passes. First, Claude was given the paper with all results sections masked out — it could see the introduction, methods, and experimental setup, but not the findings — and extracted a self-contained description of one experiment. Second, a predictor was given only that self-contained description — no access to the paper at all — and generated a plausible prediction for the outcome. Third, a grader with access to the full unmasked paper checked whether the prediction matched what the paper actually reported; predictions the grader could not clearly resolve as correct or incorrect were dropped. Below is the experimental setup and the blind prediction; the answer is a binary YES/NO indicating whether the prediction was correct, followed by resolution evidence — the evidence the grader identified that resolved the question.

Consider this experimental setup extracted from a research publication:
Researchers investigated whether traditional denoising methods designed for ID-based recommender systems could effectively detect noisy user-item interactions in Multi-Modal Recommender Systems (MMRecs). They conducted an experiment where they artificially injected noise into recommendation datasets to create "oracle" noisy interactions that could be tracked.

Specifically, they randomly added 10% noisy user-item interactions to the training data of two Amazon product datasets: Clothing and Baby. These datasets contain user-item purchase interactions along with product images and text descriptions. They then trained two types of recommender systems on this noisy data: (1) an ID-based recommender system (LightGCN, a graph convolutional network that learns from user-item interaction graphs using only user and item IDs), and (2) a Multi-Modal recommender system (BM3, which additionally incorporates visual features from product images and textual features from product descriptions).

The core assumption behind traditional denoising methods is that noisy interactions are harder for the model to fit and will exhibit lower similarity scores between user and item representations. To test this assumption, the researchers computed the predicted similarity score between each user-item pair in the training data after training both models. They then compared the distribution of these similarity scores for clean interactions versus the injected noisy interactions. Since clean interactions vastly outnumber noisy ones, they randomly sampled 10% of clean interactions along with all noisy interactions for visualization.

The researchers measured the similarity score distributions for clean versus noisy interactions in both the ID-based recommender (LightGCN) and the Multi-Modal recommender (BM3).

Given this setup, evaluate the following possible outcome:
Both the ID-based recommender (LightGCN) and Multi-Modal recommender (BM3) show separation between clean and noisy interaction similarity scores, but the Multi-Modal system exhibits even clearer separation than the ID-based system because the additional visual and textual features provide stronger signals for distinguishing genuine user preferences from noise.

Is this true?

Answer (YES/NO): NO